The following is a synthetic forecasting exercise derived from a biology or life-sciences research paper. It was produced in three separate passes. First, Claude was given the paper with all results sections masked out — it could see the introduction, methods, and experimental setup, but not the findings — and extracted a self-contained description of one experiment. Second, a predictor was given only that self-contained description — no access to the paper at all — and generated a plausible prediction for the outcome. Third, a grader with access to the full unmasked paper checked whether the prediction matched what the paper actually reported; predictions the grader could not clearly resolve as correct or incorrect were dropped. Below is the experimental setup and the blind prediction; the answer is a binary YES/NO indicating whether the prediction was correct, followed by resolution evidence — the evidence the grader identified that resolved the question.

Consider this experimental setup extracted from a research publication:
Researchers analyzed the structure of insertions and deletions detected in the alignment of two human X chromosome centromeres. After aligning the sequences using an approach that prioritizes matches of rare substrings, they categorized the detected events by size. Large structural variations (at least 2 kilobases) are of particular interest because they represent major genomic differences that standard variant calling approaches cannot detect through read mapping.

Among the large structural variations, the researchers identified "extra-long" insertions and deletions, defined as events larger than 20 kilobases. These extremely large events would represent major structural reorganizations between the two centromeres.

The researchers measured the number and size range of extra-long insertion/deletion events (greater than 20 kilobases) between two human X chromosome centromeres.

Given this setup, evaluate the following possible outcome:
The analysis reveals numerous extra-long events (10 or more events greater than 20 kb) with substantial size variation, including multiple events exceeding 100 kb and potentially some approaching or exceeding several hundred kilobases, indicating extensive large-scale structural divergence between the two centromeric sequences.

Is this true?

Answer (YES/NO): NO